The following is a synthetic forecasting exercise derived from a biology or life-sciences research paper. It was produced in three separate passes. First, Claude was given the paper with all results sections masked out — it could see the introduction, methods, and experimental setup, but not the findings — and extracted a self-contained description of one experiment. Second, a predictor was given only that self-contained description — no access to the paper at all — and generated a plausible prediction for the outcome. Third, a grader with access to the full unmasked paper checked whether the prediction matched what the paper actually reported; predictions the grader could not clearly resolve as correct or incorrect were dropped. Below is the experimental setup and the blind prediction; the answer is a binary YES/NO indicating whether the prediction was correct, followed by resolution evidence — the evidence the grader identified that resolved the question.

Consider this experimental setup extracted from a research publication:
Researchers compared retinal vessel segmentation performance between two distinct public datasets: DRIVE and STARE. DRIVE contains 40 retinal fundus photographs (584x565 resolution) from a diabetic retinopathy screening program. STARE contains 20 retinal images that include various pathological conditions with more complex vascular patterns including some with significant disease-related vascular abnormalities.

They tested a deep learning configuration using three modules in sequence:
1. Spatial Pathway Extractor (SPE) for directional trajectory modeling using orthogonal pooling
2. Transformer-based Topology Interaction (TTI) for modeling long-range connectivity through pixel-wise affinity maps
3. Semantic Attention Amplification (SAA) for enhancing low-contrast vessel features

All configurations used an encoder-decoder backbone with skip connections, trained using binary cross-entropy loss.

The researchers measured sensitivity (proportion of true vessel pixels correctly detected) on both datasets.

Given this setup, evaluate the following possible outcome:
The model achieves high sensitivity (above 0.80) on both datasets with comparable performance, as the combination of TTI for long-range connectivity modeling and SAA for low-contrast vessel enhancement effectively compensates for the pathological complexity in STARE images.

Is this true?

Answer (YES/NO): NO